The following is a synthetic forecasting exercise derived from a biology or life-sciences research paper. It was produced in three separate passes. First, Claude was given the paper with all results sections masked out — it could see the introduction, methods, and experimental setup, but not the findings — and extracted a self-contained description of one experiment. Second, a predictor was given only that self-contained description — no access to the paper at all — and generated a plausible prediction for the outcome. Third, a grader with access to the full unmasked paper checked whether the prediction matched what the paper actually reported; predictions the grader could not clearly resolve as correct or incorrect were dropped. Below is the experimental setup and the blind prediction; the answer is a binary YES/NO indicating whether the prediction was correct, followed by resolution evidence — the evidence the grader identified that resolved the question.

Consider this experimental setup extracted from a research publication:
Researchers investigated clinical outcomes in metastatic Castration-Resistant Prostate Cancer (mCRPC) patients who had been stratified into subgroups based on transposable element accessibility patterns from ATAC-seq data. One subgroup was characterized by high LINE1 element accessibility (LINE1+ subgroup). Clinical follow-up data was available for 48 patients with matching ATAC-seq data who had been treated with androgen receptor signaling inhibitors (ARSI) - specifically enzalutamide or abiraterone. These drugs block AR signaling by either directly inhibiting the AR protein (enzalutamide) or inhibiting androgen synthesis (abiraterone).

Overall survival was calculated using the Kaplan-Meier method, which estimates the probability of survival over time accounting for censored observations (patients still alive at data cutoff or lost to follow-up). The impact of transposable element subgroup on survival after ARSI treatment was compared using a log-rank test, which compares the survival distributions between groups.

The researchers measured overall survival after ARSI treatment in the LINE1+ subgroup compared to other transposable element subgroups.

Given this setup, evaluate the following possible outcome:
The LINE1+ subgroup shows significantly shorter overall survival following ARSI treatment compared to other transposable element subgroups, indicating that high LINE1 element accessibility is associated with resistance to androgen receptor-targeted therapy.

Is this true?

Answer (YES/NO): NO